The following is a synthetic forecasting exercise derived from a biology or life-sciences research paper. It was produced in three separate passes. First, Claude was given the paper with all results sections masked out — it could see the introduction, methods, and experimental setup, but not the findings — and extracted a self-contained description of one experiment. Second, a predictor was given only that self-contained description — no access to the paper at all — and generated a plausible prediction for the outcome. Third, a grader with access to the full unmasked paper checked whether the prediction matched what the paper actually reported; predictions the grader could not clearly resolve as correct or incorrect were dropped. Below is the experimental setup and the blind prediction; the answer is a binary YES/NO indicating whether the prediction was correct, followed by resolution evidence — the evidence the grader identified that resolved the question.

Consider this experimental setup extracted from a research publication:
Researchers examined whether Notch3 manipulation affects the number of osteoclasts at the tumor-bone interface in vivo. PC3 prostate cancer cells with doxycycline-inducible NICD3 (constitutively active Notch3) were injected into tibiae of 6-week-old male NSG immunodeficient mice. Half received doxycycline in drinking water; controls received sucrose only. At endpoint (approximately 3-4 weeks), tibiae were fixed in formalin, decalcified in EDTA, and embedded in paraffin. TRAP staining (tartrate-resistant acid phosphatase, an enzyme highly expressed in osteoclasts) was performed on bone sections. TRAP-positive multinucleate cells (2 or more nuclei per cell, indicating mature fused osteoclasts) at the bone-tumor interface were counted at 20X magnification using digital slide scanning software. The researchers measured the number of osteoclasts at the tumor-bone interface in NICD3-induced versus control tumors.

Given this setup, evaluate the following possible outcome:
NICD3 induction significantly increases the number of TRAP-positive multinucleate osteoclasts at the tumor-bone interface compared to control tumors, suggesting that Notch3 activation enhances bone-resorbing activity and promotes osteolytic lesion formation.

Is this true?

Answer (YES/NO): NO